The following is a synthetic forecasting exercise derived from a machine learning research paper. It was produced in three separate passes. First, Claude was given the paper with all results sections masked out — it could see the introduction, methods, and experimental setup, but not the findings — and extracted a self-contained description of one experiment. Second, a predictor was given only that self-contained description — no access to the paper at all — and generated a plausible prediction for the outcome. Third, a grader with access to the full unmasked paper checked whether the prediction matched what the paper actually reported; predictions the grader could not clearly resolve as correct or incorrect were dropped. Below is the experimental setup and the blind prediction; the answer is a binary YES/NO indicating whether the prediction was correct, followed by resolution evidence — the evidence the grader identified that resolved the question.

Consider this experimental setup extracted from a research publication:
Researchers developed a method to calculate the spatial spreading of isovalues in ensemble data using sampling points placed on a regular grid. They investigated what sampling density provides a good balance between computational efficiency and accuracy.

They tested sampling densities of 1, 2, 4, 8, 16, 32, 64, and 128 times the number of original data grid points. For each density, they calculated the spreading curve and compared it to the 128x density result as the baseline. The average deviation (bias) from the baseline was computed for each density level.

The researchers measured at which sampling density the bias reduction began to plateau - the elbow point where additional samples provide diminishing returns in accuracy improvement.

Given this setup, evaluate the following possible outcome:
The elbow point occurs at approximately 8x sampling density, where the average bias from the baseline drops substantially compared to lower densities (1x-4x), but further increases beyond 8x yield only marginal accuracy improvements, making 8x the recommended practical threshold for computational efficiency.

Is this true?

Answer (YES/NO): NO